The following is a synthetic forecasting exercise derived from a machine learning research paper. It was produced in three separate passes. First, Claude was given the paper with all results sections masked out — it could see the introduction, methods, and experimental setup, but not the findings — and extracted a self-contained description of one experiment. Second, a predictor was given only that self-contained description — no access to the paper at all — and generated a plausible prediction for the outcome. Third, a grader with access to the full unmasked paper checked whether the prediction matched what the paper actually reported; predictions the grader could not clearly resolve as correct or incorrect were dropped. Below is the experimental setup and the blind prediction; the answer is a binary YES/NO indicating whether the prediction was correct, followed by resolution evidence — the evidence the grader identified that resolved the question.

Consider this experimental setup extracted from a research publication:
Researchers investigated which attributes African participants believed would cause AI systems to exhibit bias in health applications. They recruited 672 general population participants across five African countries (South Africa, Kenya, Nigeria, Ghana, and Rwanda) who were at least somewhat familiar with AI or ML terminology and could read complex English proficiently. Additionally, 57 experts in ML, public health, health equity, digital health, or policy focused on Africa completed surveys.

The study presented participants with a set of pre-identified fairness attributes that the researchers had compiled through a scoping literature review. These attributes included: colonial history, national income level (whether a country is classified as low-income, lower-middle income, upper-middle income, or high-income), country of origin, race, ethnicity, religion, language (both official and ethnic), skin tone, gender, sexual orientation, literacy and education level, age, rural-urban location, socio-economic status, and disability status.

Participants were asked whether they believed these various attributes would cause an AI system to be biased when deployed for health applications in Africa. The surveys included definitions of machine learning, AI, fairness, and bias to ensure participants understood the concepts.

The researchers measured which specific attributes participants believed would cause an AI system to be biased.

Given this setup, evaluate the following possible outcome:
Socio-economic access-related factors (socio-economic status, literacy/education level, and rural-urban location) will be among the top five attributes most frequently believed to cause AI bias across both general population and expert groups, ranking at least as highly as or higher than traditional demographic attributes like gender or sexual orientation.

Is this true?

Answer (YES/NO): NO